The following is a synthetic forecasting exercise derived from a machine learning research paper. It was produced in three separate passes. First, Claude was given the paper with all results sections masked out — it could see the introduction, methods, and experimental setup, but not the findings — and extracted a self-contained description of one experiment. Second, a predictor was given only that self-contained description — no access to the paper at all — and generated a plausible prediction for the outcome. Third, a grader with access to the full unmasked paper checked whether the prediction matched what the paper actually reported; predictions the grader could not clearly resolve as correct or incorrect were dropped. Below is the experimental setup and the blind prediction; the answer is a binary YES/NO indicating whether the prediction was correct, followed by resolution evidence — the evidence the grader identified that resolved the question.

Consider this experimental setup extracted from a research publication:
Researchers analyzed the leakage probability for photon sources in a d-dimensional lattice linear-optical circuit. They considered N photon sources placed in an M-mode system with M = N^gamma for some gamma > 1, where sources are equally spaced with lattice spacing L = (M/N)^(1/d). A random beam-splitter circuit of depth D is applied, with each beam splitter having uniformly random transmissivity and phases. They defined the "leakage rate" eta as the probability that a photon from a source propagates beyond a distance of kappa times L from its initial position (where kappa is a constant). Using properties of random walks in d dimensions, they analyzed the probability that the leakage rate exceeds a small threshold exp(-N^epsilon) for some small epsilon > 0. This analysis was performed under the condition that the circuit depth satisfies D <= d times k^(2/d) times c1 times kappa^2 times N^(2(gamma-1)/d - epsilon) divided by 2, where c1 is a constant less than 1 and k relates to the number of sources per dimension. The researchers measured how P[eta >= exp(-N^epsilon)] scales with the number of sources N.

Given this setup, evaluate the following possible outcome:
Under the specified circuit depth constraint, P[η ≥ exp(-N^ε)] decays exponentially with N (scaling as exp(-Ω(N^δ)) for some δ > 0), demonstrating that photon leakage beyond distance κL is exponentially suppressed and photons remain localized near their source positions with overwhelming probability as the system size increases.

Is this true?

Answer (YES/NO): YES